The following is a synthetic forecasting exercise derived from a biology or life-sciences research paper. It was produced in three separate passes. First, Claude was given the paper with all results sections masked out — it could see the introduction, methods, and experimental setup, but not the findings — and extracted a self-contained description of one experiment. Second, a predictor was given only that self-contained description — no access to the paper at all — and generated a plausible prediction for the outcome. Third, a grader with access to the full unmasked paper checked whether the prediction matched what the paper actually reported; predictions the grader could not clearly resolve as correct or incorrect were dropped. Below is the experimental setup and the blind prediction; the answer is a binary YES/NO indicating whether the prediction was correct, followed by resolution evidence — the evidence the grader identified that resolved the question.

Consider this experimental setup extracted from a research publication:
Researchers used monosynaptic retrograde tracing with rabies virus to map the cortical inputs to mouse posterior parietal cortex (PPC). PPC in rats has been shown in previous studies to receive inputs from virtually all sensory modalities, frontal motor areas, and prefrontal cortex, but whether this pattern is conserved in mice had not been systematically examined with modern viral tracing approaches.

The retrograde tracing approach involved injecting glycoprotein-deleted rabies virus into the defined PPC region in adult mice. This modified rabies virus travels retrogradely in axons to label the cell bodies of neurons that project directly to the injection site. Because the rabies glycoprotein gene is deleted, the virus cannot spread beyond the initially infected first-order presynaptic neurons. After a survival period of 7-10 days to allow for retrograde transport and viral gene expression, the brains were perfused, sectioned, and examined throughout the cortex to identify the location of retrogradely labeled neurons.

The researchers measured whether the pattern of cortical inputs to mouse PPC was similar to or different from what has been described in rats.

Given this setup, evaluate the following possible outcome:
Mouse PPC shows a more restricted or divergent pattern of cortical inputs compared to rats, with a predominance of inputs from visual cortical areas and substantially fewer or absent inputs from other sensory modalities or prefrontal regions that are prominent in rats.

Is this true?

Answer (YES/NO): NO